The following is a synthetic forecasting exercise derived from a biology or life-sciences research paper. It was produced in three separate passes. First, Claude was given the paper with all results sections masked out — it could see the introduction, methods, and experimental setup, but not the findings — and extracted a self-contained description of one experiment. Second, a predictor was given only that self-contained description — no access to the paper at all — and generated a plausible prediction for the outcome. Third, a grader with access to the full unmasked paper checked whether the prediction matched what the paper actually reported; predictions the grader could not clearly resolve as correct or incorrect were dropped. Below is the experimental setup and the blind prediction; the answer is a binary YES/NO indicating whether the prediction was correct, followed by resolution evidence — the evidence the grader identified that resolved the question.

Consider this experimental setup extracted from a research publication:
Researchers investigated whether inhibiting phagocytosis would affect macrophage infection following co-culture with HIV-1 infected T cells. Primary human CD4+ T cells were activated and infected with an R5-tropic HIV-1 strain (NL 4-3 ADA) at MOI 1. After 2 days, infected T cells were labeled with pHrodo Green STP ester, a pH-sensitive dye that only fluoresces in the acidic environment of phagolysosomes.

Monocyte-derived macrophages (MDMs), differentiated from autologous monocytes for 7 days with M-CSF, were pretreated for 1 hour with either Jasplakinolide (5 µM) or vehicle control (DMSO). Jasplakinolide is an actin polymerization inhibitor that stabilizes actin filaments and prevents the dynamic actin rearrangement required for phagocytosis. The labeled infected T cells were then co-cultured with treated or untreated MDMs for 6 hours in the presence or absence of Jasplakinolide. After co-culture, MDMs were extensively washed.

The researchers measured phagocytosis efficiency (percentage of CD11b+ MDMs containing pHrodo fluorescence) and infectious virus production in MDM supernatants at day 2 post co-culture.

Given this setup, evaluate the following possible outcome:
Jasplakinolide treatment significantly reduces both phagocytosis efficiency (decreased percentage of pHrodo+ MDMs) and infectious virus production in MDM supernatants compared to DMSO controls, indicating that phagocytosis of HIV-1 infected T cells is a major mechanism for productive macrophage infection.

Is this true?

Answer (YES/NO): YES